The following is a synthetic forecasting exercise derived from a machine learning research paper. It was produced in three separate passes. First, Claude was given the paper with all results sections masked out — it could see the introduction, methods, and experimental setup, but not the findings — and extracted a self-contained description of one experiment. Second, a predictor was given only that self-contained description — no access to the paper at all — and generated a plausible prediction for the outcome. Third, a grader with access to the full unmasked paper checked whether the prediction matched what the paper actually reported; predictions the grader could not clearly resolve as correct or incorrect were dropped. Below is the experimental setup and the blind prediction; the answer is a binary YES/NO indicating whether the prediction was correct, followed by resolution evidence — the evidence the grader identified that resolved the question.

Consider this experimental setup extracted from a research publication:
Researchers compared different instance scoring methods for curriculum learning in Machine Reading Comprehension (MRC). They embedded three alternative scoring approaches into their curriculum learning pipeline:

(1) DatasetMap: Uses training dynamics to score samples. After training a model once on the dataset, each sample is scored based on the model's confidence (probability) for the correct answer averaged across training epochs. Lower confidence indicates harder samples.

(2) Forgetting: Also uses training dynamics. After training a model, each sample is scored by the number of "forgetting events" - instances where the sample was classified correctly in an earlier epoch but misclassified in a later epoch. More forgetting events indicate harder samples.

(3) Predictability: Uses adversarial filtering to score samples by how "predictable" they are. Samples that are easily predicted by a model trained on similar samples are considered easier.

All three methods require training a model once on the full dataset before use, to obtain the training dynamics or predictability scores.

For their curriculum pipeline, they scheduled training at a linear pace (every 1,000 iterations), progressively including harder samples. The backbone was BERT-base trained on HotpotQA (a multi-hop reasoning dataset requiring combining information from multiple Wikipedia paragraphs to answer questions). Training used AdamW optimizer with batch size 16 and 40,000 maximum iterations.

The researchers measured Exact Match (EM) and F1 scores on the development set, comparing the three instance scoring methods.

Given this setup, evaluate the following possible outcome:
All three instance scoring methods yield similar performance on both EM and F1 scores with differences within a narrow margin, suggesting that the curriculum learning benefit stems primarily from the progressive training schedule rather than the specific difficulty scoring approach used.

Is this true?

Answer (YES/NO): NO